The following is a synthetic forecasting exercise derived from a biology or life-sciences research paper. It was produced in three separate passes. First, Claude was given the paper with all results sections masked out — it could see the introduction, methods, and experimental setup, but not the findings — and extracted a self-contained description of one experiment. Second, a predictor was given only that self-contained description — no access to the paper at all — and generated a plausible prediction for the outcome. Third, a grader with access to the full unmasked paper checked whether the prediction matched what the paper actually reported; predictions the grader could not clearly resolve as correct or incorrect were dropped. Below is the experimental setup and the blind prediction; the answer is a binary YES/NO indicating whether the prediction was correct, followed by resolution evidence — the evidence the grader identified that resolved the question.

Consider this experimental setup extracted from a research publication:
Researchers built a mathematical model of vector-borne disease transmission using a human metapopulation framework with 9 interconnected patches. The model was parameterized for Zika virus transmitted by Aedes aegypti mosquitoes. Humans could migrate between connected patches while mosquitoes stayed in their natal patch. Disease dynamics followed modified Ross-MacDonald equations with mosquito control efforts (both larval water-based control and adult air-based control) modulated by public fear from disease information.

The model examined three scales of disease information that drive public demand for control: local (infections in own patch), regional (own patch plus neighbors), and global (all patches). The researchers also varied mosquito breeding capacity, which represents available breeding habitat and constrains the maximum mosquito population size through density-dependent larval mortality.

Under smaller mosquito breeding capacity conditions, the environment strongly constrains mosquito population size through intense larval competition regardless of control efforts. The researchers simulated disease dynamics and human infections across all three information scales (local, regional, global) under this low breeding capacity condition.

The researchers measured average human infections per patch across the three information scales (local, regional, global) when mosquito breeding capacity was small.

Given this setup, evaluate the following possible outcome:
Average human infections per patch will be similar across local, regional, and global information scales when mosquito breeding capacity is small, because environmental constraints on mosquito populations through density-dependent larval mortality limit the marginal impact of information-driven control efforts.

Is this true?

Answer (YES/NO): YES